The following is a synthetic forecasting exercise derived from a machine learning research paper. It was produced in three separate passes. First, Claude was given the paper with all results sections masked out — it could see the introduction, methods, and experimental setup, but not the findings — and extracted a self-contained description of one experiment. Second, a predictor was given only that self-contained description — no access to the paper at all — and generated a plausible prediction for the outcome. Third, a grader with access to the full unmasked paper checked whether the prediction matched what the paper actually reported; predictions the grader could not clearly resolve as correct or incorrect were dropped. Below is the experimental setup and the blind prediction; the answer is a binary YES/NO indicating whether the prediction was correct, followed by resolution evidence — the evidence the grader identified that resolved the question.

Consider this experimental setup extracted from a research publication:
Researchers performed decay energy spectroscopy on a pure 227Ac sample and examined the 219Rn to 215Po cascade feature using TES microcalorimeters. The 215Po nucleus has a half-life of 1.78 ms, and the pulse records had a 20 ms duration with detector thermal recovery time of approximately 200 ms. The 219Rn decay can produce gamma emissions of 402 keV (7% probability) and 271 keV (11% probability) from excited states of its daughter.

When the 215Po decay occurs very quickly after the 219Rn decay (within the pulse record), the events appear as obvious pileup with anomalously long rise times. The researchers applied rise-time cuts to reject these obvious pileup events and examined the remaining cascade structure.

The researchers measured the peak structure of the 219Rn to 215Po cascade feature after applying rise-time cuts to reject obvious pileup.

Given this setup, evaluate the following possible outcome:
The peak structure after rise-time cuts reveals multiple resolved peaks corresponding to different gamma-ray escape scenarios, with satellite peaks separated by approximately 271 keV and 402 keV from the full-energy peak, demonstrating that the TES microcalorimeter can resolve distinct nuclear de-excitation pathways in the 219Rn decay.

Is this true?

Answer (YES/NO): YES